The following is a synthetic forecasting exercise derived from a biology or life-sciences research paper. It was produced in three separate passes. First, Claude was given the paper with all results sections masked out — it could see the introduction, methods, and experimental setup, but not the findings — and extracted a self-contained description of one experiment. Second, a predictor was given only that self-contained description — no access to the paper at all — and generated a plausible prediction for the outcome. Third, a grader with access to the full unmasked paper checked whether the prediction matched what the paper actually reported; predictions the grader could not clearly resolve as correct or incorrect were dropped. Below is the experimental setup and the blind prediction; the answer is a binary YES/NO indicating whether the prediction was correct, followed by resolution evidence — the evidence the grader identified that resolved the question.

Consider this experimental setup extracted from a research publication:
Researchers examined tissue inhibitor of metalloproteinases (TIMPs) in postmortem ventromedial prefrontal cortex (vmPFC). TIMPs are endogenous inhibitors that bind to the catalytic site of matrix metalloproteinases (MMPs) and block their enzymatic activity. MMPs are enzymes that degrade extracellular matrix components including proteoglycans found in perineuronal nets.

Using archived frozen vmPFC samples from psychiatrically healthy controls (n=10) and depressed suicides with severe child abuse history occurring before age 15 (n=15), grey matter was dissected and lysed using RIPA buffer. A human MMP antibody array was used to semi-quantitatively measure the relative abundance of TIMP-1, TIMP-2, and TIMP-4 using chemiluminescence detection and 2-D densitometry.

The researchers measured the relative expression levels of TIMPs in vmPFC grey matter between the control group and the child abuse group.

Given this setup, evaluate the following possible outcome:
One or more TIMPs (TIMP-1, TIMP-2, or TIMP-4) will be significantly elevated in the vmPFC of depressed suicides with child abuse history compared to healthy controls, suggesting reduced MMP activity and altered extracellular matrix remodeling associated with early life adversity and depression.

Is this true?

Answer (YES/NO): NO